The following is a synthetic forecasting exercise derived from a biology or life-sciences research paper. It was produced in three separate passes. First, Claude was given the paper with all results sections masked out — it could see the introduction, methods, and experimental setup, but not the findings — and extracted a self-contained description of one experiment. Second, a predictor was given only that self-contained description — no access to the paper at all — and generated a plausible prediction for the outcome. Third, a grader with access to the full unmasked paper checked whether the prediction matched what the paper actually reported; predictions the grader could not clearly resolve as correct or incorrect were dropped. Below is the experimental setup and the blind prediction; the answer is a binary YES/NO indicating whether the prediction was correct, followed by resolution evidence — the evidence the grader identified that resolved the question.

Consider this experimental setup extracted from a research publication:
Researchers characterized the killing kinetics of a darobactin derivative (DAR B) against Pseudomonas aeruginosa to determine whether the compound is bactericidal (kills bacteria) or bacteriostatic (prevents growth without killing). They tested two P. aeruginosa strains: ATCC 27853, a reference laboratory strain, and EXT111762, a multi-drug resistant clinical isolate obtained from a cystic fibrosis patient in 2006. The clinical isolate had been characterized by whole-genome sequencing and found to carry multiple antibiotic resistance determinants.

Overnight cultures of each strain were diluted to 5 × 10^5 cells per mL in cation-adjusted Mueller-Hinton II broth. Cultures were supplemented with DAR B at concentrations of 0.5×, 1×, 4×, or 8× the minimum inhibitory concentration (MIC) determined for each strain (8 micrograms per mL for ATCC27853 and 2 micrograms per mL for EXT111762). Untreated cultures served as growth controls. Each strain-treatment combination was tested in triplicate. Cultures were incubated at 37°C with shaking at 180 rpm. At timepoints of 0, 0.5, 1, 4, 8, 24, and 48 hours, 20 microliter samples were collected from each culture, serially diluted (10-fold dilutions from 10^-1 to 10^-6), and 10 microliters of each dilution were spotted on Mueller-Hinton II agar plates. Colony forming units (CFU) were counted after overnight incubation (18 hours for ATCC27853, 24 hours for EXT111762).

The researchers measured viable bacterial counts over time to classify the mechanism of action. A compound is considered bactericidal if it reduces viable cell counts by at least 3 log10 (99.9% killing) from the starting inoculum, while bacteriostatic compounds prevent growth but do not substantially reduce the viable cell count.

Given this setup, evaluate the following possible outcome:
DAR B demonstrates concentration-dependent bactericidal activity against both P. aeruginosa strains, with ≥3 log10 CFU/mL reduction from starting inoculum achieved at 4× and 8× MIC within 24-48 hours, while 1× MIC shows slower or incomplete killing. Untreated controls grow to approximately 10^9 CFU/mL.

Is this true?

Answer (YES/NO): YES